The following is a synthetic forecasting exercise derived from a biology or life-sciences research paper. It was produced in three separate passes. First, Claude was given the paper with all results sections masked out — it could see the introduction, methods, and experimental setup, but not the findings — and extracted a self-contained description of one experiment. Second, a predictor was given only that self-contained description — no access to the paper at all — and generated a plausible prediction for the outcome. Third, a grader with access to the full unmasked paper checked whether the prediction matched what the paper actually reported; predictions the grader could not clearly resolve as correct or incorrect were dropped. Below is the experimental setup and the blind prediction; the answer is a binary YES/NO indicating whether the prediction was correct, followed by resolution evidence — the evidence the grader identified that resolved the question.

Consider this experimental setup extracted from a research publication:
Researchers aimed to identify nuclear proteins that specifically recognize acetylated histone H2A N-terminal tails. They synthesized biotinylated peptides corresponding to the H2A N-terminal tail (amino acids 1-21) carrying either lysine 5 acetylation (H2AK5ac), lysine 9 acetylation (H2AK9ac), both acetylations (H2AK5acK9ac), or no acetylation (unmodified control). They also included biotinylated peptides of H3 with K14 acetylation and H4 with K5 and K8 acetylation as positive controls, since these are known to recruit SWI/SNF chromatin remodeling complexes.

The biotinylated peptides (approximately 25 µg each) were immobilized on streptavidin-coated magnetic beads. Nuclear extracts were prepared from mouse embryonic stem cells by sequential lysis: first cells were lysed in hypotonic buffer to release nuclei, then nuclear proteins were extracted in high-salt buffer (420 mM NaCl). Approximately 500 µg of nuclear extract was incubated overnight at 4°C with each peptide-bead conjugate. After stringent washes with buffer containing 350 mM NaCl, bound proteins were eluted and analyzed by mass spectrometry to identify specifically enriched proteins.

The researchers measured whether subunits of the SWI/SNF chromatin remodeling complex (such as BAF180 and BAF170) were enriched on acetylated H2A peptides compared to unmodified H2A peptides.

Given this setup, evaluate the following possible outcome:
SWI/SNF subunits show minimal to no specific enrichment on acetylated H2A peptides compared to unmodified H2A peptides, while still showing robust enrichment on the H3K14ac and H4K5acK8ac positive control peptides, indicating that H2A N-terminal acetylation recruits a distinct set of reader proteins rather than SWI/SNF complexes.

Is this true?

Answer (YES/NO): NO